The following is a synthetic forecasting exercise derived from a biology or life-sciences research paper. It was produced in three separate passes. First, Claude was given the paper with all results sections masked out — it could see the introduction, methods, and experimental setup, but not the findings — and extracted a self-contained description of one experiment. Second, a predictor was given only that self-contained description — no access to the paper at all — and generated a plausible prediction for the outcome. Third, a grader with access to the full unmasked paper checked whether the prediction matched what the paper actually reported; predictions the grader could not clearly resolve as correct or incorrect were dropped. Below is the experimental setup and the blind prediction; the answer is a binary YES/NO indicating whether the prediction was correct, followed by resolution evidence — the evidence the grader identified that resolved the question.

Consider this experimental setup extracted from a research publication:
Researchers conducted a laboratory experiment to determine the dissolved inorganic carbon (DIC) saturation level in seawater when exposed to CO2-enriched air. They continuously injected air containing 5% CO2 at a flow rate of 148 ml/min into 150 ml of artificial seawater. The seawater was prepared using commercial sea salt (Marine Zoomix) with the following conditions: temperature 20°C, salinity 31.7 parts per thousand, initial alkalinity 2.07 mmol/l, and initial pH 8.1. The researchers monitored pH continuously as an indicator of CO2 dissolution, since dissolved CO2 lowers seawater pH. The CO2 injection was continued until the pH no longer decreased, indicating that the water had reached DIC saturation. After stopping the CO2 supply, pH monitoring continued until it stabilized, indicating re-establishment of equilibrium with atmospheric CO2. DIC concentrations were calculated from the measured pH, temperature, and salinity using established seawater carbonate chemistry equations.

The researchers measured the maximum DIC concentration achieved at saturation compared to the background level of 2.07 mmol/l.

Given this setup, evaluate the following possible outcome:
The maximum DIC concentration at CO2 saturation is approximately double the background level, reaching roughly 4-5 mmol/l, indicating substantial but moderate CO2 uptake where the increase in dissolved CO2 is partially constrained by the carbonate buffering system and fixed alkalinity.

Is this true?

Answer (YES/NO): YES